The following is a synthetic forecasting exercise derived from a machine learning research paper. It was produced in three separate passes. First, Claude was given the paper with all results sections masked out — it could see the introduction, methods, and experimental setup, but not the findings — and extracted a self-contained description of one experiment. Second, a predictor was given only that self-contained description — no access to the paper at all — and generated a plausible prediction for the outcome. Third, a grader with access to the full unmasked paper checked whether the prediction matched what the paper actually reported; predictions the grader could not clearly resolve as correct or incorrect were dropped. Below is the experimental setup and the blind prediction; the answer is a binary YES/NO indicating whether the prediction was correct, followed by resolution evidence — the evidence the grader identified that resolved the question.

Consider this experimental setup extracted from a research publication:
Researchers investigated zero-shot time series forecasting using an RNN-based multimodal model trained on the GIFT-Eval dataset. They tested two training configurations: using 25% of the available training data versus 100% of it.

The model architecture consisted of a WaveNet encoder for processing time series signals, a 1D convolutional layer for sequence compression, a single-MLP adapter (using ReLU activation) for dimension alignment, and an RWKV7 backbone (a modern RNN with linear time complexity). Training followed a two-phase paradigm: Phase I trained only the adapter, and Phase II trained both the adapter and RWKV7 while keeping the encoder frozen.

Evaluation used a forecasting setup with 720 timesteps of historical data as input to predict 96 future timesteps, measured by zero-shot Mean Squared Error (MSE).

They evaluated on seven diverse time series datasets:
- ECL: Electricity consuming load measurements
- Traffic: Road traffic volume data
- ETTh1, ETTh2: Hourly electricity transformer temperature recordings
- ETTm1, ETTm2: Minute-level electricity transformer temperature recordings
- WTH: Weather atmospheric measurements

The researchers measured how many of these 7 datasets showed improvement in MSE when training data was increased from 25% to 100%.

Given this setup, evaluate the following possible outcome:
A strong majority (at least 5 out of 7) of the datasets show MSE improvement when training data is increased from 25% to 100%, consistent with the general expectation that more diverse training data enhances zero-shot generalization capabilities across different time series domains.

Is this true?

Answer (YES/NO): YES